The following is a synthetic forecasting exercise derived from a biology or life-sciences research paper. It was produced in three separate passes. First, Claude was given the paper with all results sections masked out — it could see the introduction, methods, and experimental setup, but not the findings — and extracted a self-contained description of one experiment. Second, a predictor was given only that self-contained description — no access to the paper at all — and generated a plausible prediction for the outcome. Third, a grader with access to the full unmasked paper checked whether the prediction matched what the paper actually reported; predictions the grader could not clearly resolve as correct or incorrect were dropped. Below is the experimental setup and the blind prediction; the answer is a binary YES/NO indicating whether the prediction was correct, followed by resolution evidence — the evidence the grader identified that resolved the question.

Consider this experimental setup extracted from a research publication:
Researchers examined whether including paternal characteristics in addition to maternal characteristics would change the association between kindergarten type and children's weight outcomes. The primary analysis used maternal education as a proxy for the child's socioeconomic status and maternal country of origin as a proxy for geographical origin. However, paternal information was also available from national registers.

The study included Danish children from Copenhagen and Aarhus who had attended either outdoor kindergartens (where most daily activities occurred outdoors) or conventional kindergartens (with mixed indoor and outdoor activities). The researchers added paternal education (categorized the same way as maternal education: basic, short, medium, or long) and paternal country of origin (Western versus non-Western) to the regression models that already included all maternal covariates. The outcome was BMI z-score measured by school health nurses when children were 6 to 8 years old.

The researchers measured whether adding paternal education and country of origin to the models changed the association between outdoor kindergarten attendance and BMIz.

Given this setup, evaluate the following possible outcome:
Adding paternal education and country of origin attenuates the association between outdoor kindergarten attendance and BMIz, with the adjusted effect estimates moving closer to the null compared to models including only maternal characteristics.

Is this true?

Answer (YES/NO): NO